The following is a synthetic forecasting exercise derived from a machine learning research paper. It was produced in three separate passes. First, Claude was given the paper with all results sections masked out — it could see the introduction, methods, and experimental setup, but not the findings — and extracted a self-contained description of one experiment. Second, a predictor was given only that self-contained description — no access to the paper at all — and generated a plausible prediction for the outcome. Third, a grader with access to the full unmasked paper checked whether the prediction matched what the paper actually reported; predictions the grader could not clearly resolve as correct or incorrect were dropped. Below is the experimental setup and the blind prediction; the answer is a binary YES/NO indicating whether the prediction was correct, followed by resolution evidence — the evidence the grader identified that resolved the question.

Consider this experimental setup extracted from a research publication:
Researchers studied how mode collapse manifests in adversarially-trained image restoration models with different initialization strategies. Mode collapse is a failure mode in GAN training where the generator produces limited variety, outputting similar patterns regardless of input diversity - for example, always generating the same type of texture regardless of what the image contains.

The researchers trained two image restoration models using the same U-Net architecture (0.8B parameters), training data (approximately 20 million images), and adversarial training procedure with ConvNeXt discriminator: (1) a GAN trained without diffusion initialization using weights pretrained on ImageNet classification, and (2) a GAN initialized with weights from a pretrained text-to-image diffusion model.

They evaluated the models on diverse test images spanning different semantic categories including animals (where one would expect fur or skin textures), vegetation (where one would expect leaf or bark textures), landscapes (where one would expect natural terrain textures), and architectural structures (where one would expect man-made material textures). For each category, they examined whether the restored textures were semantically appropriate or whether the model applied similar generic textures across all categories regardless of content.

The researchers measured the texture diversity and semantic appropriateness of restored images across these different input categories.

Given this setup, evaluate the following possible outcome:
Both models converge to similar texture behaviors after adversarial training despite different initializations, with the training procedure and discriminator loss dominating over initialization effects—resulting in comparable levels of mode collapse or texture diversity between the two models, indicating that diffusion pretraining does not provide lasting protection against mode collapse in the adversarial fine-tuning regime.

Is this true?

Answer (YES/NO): NO